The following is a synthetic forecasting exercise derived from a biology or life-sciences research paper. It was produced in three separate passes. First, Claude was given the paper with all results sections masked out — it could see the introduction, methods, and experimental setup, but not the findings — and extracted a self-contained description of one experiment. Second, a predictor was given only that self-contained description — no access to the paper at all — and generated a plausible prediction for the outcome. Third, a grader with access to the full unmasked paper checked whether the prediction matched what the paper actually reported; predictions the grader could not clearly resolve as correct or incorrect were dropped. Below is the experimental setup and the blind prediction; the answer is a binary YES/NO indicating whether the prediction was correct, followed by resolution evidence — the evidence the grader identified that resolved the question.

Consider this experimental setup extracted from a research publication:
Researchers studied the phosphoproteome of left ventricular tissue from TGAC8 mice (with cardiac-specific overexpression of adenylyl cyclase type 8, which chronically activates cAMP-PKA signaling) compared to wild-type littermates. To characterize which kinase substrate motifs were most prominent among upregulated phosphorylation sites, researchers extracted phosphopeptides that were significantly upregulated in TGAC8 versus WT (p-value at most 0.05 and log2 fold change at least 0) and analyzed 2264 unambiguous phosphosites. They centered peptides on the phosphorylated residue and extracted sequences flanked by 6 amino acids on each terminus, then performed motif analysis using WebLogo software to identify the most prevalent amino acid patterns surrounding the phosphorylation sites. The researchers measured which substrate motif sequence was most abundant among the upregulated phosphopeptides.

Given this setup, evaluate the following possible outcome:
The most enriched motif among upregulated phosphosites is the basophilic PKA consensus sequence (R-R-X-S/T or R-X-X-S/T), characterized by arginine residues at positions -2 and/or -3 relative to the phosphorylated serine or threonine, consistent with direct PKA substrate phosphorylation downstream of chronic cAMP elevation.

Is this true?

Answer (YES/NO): YES